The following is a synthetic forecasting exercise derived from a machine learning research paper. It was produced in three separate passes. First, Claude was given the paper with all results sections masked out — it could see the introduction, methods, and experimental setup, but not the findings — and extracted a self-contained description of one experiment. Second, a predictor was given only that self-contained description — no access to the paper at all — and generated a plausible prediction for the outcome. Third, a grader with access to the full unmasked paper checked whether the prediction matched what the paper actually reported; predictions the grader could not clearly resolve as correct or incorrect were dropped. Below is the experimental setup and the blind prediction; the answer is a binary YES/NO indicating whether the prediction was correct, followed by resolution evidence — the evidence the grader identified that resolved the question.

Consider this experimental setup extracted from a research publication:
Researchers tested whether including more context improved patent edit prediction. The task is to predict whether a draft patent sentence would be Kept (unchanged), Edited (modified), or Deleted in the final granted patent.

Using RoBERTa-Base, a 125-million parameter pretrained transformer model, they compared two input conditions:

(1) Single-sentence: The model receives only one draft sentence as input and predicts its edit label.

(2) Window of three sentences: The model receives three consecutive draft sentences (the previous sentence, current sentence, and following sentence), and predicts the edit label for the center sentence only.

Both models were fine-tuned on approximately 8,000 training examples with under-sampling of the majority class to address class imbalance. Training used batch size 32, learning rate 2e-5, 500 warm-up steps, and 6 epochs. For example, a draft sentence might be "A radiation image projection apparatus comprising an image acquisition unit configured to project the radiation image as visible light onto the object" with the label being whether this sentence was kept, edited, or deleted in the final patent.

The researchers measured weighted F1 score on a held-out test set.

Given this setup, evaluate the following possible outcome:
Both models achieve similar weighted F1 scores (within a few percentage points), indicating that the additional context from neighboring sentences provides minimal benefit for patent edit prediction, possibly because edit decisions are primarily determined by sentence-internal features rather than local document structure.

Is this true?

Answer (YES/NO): NO